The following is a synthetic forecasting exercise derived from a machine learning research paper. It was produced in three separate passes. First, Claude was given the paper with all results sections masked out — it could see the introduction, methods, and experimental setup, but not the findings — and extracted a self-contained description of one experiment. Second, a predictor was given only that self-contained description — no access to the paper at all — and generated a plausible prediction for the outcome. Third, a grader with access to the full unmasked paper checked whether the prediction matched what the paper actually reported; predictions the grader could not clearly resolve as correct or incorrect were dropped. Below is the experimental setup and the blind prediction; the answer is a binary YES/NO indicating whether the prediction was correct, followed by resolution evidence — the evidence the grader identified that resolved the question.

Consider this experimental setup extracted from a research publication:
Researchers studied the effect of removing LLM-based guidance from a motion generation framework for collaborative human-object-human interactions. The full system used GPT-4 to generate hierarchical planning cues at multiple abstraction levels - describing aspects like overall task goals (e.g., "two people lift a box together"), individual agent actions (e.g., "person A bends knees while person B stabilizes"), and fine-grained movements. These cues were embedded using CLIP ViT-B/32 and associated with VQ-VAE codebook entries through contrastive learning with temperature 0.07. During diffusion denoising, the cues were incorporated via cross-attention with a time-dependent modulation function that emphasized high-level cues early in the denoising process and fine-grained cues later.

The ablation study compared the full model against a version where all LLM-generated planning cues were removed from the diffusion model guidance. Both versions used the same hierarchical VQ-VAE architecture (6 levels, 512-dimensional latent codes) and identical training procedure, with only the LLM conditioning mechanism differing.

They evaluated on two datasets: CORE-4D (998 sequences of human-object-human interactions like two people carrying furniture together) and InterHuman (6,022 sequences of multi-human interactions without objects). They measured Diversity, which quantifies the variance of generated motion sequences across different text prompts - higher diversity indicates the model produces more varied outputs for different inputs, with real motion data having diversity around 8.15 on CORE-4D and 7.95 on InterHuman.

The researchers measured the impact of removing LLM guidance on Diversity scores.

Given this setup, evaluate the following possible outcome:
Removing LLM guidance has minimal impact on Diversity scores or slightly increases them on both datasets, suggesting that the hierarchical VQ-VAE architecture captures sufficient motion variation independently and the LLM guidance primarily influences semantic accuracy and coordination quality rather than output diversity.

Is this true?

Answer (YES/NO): NO